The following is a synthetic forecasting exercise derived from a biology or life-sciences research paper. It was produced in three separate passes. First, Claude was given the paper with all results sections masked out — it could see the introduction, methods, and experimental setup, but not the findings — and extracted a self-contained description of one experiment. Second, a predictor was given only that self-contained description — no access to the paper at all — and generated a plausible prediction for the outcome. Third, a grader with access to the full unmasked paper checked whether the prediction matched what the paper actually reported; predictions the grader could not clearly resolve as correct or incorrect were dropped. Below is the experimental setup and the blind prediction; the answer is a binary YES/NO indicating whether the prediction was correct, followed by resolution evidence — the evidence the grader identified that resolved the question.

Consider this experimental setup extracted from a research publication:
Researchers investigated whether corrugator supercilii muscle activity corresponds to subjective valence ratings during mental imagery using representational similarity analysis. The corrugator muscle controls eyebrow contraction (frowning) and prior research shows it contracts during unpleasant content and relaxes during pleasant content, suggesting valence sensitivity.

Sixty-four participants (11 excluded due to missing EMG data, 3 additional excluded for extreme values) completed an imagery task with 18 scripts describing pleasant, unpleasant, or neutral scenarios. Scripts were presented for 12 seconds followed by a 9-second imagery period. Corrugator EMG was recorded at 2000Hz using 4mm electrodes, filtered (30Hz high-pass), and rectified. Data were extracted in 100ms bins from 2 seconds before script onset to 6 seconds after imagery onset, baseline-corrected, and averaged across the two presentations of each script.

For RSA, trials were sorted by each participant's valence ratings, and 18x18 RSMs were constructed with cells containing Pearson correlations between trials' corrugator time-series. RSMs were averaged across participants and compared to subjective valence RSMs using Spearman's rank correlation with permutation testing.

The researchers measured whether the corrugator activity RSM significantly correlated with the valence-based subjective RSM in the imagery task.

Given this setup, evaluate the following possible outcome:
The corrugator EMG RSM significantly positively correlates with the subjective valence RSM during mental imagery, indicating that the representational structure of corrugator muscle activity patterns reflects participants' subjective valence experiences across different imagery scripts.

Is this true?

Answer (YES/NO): NO